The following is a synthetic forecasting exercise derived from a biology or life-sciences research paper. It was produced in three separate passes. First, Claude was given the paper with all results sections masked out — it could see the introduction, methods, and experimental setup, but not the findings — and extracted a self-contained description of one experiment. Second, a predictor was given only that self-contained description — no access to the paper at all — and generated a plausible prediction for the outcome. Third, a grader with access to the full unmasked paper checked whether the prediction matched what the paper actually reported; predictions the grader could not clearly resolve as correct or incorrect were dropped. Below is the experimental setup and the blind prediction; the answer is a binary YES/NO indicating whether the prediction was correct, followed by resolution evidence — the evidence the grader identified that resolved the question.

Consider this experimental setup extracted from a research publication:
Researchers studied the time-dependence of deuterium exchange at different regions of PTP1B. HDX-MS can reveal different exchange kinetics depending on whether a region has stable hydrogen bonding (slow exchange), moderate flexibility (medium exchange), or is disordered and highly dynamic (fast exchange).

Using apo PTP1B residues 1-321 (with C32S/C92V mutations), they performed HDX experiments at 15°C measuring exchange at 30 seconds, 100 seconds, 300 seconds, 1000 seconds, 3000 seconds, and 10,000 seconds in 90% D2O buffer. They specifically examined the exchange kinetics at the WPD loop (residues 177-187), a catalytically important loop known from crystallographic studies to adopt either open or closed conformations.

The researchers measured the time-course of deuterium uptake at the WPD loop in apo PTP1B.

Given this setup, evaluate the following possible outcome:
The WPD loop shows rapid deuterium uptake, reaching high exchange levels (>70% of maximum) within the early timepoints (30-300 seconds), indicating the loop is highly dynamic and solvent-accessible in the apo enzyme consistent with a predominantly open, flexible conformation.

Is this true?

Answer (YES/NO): NO